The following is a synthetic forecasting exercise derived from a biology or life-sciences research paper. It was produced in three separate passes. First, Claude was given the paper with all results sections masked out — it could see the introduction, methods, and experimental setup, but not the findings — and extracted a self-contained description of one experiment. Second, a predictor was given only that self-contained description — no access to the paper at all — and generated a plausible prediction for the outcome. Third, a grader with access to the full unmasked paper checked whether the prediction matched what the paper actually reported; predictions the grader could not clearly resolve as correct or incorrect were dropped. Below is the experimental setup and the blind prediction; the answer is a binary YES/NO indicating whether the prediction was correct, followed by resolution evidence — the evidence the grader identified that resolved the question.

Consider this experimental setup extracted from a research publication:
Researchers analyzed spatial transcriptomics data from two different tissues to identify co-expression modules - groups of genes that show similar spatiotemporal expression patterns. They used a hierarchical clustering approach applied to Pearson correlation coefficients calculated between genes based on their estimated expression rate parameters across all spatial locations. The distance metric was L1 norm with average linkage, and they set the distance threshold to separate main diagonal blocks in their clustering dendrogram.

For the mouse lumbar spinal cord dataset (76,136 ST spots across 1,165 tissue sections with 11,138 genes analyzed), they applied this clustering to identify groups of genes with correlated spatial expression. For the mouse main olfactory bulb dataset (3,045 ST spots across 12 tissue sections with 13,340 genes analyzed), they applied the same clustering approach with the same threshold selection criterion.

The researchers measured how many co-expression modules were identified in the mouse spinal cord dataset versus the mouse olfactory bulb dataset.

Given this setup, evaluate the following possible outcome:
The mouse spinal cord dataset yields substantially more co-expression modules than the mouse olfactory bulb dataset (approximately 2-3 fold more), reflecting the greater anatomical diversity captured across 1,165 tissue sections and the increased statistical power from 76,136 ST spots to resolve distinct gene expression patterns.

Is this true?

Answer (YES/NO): NO